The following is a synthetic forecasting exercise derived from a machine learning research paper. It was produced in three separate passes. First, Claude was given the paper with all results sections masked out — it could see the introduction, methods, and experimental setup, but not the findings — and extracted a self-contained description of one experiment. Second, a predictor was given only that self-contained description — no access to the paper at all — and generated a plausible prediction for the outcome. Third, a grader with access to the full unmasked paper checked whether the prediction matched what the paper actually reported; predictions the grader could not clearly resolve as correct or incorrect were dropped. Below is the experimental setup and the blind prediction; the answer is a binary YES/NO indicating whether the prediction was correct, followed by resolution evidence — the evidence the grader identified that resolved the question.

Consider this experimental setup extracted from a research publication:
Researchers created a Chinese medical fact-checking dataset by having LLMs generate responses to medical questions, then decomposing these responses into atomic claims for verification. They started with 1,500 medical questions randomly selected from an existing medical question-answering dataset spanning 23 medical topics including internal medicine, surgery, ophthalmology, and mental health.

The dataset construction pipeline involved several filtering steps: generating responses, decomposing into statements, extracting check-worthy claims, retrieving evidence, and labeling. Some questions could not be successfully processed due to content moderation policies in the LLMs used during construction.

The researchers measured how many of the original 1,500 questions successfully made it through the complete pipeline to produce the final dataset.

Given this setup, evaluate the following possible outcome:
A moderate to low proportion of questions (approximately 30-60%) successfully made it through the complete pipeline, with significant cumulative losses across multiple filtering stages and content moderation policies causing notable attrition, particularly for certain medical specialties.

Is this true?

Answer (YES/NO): NO